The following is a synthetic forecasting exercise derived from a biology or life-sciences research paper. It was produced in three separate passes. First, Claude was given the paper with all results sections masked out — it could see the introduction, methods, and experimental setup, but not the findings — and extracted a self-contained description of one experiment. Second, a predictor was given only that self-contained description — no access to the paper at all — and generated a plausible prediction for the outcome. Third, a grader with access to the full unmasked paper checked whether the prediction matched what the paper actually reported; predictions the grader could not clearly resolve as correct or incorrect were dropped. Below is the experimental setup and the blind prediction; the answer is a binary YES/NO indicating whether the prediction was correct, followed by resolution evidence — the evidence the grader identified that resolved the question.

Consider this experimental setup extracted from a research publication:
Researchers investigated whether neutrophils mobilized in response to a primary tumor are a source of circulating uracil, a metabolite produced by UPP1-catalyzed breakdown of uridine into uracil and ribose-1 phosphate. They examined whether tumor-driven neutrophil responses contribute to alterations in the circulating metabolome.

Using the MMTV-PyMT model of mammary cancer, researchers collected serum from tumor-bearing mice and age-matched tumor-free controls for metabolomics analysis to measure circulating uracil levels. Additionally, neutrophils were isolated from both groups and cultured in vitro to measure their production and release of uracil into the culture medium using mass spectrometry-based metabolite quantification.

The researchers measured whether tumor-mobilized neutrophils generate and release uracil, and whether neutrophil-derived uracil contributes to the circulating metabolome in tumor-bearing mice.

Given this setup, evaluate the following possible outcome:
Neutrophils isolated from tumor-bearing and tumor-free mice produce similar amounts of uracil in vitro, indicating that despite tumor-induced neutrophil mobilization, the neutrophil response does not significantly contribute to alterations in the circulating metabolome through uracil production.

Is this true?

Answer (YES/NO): NO